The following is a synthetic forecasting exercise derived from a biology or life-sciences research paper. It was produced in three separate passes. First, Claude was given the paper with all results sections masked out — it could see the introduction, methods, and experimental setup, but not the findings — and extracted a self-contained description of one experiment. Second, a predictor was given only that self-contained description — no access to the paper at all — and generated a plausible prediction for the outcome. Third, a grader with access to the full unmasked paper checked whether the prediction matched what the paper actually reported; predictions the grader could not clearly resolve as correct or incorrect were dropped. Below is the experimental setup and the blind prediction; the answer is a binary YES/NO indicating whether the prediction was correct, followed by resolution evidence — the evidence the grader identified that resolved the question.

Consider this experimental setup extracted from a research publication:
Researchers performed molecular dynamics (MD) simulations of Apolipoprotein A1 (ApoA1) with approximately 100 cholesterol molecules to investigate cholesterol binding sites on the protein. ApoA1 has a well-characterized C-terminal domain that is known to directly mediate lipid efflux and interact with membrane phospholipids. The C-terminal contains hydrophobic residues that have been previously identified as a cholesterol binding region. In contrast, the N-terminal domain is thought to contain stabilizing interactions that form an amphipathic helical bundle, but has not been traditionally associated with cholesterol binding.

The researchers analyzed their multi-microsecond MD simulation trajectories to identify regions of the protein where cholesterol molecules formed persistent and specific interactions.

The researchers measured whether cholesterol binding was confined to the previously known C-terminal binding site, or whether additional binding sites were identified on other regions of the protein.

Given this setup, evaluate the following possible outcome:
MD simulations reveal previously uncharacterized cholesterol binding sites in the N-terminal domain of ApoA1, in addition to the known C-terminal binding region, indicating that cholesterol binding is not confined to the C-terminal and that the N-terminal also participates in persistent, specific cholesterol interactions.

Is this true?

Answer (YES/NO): YES